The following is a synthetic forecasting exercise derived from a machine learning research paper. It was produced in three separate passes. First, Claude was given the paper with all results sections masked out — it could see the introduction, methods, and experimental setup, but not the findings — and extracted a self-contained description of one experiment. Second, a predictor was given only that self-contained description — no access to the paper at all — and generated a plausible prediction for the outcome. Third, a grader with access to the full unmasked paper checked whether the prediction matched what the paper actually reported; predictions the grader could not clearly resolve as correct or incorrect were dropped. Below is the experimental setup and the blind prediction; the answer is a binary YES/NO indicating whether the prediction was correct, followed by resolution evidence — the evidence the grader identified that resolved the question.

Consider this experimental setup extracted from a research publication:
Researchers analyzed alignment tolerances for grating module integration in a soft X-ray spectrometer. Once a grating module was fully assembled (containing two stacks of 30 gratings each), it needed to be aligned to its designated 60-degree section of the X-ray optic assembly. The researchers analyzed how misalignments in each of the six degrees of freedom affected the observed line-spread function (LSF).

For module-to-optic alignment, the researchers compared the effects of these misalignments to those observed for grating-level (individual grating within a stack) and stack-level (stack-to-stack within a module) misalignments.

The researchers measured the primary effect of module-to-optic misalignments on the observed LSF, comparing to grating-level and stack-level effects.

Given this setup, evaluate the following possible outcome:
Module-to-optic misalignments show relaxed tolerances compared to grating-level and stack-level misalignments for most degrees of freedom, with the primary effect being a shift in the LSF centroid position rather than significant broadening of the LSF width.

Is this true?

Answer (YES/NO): YES